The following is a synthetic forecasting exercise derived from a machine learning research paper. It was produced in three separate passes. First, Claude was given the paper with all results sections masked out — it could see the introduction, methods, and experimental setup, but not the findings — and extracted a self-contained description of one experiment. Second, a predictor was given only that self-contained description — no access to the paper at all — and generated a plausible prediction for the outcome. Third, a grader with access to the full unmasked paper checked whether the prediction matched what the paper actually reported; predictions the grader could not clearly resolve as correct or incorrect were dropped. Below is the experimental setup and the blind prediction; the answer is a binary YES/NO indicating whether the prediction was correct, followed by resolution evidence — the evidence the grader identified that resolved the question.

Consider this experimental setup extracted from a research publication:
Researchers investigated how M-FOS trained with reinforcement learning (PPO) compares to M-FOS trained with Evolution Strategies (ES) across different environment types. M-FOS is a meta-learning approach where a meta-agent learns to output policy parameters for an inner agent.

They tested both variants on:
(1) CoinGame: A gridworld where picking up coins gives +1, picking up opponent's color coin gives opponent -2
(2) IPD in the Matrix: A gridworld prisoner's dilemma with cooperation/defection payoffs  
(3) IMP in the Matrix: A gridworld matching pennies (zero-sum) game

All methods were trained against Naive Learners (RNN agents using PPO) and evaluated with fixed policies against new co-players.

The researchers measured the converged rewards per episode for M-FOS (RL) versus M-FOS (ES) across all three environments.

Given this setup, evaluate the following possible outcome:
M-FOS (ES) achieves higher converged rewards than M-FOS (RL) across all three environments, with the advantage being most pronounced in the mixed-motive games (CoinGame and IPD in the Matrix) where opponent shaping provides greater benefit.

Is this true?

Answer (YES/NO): NO